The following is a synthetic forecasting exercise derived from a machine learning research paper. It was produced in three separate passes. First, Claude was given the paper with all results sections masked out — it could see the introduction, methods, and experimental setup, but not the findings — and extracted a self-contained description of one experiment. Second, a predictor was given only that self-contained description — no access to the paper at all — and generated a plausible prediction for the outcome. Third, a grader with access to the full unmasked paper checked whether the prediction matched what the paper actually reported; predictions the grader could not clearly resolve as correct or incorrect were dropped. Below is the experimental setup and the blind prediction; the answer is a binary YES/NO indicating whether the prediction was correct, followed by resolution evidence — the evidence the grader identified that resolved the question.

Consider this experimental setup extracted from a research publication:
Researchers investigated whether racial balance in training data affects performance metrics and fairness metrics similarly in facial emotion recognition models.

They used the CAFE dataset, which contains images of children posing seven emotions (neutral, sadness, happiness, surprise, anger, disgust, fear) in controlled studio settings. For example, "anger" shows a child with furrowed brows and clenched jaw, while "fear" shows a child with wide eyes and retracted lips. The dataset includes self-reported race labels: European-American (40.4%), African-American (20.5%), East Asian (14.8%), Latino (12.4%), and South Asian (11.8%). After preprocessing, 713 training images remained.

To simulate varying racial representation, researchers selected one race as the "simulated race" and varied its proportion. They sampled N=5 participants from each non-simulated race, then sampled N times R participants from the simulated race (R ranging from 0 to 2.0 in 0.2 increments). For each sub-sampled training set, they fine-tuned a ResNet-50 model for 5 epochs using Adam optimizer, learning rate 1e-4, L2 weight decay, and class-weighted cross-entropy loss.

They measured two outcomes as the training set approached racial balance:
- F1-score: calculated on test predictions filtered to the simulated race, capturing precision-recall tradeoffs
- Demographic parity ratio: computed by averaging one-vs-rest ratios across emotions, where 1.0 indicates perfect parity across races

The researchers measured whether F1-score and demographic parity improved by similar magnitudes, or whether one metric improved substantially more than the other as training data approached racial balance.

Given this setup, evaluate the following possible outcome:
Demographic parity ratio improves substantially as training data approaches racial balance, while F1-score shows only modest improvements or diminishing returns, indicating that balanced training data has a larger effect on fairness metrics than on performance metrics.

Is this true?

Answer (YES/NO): NO